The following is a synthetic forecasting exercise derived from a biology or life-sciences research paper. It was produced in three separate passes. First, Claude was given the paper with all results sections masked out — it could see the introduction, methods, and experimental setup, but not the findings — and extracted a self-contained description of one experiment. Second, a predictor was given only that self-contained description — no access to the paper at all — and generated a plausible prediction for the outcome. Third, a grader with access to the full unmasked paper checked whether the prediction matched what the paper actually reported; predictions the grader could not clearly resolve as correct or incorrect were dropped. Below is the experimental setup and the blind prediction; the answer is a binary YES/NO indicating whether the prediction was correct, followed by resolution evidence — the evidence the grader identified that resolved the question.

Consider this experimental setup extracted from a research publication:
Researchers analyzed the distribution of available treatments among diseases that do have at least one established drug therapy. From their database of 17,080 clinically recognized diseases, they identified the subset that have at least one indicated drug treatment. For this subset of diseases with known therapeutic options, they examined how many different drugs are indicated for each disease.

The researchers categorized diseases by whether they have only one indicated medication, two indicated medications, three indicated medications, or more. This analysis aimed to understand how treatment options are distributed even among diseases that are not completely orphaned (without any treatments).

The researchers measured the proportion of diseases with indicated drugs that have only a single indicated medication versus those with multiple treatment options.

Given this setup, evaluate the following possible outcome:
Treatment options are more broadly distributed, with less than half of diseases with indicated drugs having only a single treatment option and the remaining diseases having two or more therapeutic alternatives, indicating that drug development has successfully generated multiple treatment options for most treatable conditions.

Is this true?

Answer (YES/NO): YES